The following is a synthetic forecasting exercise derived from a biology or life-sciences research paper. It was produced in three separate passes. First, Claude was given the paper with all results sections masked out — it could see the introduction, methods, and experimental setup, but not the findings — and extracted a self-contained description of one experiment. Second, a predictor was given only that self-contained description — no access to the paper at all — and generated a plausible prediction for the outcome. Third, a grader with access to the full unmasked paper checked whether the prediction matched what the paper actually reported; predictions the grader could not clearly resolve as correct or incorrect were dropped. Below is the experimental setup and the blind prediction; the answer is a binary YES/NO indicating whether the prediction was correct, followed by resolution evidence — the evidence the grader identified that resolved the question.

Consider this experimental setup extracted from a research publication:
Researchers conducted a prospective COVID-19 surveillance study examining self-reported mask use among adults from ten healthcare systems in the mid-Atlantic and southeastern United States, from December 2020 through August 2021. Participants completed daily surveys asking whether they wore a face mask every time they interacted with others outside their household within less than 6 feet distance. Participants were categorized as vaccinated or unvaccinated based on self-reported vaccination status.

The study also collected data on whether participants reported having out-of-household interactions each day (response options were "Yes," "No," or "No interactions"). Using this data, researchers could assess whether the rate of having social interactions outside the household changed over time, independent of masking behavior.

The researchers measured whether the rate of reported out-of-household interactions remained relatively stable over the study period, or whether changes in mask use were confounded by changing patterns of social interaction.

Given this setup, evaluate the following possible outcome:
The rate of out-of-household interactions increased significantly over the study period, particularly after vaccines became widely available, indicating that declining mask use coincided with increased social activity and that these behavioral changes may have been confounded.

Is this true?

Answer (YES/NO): NO